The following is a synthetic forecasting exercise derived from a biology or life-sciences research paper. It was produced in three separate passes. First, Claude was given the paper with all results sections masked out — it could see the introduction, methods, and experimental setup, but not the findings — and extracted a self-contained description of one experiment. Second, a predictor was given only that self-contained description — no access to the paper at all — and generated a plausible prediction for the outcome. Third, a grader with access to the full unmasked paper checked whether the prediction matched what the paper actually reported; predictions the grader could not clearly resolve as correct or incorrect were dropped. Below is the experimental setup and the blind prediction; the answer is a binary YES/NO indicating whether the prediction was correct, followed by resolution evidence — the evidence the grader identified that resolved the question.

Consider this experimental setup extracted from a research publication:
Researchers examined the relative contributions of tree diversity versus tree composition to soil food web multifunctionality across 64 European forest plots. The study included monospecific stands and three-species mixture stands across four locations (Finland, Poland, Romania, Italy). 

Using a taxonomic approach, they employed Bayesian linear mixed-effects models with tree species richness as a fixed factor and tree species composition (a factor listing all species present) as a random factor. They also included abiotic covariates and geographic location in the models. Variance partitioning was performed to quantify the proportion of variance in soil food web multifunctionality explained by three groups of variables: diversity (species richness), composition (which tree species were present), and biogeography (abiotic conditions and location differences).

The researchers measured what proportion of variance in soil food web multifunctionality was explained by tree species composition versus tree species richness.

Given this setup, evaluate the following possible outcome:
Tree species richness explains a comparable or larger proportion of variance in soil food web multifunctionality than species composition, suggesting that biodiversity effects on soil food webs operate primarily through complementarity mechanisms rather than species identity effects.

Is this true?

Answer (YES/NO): NO